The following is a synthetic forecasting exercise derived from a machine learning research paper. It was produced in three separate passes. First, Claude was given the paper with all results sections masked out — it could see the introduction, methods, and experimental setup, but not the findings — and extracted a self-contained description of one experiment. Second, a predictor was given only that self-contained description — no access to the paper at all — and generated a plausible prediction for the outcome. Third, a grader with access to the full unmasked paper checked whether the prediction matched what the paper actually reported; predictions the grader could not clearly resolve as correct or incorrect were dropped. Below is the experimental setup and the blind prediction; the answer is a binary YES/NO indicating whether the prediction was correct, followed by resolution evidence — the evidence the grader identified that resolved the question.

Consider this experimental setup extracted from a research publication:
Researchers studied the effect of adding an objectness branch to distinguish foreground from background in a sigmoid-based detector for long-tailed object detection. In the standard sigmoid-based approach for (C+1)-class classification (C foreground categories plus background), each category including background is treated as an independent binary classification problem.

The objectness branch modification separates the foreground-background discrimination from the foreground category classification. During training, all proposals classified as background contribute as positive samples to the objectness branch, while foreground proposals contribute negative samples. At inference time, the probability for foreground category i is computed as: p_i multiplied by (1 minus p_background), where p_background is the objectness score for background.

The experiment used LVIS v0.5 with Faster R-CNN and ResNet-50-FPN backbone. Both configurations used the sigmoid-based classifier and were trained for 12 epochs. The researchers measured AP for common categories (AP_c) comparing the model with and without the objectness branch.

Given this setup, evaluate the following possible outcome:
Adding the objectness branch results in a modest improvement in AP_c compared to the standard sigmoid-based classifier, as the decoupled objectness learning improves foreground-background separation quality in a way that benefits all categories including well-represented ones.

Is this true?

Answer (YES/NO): YES